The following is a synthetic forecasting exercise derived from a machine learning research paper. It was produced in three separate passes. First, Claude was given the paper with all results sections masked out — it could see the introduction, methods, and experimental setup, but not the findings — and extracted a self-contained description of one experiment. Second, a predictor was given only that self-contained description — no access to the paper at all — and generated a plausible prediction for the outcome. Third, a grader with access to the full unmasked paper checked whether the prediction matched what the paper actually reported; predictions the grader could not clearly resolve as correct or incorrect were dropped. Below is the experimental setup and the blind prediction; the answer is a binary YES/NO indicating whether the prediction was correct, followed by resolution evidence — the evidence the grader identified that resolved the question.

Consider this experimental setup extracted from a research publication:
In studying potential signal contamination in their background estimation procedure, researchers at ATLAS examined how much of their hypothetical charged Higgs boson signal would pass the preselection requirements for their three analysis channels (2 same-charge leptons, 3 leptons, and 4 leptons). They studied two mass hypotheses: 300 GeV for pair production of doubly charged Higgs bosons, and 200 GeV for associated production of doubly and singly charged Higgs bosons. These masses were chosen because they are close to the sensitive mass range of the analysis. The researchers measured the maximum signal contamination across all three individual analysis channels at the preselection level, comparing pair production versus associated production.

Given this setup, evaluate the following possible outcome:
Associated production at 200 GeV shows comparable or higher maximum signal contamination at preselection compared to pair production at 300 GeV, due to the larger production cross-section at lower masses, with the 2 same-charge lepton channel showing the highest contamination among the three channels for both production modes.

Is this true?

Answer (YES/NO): NO